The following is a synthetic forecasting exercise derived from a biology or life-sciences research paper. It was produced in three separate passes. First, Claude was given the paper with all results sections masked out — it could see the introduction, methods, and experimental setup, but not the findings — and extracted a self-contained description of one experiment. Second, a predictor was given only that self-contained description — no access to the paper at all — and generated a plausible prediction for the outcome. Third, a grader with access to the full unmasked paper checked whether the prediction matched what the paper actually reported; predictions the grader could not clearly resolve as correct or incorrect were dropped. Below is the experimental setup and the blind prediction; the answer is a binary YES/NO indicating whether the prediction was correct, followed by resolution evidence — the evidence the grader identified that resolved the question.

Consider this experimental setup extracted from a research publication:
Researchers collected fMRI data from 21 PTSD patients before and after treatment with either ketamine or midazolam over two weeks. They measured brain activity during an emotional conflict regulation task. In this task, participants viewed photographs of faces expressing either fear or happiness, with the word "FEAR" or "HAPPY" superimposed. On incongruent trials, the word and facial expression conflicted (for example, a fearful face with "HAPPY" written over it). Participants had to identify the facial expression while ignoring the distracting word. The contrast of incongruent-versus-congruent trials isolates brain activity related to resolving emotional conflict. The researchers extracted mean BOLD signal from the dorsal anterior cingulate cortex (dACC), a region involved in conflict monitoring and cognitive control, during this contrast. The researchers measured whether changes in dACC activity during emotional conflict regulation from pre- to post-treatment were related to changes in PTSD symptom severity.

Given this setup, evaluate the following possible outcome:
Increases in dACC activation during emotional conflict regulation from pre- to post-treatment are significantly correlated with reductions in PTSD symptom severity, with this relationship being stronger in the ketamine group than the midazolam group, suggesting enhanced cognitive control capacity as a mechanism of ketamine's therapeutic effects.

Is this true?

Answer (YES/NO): NO